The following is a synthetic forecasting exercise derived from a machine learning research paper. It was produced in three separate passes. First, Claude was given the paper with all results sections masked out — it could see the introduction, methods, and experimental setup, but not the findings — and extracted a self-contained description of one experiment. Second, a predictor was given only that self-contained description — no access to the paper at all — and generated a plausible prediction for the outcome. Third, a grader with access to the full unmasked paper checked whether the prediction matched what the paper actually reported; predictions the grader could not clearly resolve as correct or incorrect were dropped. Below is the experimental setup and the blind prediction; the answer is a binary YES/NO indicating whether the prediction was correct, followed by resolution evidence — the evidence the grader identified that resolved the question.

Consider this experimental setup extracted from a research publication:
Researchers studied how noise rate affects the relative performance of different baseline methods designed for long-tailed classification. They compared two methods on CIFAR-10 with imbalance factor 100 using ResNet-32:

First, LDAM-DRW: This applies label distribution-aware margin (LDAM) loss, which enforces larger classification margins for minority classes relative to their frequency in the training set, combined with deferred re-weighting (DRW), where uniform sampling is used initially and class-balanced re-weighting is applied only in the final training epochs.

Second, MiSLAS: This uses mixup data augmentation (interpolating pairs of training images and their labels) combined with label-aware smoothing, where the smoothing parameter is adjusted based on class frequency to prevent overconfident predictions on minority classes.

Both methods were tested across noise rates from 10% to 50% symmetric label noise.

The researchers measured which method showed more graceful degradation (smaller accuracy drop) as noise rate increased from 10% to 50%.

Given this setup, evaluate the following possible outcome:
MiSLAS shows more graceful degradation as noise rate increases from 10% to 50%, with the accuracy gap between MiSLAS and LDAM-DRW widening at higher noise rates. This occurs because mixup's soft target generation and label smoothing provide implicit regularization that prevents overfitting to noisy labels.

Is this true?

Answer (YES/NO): YES